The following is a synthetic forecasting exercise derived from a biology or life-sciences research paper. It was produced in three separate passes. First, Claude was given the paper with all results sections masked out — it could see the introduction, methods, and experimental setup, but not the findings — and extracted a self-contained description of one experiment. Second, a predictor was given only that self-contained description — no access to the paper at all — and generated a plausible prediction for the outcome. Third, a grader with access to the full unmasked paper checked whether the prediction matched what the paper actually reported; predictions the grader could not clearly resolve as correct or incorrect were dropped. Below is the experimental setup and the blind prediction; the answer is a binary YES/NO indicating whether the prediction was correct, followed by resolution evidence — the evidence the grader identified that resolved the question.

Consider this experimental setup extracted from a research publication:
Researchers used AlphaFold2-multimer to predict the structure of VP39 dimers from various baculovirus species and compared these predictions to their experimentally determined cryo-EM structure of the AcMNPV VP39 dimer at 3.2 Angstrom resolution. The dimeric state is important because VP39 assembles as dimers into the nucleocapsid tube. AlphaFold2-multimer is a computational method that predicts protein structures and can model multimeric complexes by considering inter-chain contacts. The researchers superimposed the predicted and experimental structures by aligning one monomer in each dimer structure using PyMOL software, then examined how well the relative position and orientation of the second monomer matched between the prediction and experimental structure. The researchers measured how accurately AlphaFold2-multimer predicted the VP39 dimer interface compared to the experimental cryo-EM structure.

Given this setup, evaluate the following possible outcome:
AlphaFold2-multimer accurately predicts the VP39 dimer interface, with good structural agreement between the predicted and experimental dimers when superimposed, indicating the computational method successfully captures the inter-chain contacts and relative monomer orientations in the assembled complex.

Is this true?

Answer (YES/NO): YES